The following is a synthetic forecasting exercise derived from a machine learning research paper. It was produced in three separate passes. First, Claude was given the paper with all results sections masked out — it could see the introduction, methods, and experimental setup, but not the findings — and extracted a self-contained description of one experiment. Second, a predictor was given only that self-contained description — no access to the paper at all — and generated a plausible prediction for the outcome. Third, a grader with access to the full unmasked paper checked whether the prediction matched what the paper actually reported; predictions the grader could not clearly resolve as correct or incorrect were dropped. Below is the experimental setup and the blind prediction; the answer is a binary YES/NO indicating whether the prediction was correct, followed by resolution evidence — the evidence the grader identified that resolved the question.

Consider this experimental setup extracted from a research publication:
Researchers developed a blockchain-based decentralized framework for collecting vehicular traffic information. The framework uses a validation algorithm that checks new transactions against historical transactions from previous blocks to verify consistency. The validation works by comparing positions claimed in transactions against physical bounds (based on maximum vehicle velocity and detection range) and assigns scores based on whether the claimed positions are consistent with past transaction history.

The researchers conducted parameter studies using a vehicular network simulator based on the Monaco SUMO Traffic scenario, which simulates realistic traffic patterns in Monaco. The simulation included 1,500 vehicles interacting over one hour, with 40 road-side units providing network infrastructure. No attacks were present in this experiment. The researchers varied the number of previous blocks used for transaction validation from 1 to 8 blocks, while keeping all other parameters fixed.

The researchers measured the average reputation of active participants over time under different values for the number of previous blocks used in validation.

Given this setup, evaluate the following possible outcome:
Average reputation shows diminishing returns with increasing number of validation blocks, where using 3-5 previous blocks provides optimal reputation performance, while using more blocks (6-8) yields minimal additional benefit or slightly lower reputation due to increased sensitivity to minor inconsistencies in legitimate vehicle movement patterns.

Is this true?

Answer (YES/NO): NO